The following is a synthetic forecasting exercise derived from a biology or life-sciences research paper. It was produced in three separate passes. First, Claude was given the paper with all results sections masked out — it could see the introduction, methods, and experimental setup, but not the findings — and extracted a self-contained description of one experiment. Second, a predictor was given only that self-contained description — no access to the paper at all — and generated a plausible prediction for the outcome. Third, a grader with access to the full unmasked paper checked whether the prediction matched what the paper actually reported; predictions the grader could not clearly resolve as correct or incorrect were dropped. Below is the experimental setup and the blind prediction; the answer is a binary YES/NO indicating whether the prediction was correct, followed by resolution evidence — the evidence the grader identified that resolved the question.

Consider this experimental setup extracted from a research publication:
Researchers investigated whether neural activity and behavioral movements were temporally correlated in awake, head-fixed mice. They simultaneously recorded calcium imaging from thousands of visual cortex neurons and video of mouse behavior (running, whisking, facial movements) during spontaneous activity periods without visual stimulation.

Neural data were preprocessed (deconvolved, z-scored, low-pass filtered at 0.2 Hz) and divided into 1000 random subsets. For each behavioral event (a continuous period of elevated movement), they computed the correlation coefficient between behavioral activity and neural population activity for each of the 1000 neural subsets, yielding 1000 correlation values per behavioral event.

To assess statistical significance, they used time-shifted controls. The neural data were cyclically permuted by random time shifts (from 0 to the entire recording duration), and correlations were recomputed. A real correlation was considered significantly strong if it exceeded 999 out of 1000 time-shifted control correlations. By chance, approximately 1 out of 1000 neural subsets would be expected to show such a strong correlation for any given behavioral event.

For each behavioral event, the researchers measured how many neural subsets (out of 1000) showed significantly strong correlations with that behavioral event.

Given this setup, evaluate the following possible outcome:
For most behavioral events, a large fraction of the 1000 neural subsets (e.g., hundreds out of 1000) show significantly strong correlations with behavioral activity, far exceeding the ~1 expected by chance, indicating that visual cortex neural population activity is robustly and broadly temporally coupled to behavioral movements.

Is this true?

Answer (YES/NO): NO